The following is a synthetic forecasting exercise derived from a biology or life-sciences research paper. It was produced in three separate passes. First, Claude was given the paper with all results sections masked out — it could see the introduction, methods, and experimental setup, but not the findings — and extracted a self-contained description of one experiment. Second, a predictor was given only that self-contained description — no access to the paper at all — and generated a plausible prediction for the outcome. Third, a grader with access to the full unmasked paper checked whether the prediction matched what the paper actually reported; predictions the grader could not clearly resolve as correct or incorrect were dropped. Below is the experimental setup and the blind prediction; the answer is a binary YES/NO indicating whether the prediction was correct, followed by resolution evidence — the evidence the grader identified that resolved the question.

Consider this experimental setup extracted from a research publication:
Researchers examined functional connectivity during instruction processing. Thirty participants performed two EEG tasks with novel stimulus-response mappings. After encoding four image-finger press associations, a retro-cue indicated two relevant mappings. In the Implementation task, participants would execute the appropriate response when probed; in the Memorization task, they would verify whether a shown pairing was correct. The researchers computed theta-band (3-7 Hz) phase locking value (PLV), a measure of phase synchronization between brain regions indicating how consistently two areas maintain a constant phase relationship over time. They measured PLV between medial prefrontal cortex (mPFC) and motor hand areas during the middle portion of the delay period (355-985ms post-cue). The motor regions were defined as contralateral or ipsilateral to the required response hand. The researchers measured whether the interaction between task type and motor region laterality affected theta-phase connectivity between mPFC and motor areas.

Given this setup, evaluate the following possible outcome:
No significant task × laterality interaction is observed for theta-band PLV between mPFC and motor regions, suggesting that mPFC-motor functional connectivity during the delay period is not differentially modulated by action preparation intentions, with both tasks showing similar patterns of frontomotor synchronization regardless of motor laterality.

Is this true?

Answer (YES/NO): NO